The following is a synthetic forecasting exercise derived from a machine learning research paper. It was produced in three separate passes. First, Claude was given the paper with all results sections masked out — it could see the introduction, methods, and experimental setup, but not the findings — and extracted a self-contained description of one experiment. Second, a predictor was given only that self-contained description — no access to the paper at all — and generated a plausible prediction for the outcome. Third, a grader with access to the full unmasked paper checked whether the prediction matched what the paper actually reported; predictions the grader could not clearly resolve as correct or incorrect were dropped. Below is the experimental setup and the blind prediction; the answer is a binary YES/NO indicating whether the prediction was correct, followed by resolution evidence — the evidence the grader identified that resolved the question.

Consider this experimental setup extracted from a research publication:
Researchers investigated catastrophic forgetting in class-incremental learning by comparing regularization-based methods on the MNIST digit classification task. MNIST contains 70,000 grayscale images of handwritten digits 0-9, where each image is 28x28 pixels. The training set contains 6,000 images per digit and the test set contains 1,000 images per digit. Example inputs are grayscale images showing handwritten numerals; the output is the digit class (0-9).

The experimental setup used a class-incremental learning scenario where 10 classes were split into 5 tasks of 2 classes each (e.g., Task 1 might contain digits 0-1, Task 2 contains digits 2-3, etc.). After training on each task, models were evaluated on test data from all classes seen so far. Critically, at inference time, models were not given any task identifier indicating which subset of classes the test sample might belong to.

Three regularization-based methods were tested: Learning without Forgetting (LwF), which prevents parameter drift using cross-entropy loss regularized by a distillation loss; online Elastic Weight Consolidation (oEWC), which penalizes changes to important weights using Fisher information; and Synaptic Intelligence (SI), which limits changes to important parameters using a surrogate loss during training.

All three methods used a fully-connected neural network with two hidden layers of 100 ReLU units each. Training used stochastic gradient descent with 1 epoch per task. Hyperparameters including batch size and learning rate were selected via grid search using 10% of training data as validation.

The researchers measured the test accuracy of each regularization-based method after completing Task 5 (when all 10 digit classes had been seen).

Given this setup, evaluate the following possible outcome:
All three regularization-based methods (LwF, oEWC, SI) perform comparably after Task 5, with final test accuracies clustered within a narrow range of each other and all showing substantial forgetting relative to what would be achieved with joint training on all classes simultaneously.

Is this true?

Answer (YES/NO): YES